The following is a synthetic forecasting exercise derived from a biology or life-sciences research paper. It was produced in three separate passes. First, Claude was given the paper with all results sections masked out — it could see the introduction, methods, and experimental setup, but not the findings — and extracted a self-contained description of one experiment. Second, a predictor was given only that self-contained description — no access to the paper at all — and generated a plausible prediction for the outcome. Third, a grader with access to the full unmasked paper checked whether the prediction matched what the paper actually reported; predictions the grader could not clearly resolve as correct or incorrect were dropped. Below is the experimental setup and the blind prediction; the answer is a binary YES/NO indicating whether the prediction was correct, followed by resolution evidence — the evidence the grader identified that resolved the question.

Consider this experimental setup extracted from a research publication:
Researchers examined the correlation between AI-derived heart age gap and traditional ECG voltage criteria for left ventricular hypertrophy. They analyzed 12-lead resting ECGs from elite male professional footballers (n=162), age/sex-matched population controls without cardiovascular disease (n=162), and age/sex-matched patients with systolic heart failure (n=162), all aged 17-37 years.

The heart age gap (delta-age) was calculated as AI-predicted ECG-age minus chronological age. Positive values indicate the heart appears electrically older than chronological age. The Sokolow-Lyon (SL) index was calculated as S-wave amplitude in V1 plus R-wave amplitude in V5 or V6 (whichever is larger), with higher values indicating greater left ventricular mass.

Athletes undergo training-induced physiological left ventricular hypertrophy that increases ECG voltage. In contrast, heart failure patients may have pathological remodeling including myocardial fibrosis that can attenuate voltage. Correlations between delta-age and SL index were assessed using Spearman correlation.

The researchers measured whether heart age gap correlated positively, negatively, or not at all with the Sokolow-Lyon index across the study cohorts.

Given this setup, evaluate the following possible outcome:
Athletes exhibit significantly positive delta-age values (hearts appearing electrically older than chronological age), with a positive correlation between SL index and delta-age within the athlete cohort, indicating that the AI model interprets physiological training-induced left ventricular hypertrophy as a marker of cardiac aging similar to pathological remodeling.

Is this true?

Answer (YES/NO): NO